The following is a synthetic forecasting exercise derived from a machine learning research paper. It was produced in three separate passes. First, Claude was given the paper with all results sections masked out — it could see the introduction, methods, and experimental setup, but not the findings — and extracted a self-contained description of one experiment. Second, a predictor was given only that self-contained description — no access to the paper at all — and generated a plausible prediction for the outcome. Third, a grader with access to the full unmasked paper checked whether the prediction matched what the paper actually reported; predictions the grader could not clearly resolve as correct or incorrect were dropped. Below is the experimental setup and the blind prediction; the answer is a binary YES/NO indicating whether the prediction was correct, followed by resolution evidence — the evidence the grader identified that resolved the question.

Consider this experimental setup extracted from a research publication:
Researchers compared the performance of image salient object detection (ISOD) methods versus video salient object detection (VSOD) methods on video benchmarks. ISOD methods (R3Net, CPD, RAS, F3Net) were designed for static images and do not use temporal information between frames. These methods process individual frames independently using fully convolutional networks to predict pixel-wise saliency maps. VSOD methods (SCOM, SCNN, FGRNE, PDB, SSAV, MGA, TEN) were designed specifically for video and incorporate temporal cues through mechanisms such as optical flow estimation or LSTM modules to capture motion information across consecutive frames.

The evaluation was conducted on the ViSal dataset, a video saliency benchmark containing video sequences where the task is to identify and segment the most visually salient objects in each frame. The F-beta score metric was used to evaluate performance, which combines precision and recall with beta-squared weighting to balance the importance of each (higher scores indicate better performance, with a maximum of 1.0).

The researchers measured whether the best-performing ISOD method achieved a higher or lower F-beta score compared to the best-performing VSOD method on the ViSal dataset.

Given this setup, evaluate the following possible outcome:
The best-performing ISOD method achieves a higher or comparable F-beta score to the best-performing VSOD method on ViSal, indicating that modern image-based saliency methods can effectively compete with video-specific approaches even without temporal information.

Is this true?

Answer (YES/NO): NO